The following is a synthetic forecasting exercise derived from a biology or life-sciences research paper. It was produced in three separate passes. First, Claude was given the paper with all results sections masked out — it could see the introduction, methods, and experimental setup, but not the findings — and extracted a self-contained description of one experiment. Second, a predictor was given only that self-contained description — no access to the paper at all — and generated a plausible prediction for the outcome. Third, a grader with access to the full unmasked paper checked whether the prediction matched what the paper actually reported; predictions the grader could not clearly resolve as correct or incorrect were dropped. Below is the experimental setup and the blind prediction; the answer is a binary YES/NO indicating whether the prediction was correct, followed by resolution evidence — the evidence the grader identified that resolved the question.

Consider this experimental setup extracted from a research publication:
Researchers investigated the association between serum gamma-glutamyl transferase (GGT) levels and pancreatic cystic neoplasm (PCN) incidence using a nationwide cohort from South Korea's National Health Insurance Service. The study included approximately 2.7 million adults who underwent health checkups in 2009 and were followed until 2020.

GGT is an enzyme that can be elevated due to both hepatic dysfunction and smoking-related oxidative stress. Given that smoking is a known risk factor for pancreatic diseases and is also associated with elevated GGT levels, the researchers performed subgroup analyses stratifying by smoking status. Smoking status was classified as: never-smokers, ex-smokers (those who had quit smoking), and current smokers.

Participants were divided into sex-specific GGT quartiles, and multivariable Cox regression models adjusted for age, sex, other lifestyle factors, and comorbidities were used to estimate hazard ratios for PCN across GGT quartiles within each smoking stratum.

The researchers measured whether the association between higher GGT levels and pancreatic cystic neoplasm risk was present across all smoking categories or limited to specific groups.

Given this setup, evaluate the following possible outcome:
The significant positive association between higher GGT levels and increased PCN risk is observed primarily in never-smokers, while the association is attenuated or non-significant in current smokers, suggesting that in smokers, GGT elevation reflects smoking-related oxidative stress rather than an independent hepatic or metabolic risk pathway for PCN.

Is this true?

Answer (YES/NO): NO